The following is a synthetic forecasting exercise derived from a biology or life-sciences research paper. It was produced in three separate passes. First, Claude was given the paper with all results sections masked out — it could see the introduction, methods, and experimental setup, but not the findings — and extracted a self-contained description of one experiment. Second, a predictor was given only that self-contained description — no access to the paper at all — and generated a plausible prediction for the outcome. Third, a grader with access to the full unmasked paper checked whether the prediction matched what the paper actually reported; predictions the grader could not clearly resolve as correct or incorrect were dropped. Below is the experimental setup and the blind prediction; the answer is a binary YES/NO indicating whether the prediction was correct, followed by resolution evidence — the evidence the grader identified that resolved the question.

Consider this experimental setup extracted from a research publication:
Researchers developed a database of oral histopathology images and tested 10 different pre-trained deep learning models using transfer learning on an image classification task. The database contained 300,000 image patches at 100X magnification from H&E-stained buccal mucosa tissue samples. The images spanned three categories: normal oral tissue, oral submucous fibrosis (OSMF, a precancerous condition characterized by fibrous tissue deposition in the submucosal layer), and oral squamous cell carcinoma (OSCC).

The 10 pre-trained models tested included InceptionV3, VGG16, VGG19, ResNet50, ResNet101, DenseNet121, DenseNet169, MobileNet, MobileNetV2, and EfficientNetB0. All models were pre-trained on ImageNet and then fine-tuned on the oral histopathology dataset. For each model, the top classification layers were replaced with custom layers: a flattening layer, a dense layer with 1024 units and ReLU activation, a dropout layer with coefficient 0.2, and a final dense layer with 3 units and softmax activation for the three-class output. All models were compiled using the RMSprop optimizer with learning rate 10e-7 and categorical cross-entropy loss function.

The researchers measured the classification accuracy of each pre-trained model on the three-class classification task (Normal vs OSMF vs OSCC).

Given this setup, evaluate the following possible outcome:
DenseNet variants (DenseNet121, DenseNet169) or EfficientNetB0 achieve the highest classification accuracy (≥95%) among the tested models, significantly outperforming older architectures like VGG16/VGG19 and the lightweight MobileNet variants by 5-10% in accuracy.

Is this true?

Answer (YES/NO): NO